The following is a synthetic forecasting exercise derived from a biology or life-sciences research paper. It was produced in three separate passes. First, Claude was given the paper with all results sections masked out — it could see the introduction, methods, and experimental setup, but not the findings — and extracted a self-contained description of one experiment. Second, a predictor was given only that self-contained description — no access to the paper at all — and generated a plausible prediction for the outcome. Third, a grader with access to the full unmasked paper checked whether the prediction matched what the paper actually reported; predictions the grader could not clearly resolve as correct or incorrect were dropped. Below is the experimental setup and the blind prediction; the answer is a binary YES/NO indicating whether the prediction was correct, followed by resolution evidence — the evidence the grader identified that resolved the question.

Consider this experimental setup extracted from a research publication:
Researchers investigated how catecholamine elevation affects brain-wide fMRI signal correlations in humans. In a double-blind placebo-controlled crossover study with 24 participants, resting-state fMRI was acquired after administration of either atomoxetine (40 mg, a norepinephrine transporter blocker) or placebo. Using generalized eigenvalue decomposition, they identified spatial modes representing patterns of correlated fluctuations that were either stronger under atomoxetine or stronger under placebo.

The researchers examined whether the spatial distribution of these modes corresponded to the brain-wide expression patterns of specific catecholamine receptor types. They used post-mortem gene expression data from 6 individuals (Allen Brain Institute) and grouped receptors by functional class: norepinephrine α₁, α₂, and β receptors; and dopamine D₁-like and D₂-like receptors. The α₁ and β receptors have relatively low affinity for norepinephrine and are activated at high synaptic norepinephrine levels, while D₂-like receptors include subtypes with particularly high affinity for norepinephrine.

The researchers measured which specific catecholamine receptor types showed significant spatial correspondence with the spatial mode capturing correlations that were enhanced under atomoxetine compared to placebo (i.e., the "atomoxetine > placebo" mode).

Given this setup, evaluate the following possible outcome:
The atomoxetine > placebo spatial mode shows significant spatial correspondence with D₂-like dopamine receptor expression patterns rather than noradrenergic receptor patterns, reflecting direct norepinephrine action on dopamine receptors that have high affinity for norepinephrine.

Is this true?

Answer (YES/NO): NO